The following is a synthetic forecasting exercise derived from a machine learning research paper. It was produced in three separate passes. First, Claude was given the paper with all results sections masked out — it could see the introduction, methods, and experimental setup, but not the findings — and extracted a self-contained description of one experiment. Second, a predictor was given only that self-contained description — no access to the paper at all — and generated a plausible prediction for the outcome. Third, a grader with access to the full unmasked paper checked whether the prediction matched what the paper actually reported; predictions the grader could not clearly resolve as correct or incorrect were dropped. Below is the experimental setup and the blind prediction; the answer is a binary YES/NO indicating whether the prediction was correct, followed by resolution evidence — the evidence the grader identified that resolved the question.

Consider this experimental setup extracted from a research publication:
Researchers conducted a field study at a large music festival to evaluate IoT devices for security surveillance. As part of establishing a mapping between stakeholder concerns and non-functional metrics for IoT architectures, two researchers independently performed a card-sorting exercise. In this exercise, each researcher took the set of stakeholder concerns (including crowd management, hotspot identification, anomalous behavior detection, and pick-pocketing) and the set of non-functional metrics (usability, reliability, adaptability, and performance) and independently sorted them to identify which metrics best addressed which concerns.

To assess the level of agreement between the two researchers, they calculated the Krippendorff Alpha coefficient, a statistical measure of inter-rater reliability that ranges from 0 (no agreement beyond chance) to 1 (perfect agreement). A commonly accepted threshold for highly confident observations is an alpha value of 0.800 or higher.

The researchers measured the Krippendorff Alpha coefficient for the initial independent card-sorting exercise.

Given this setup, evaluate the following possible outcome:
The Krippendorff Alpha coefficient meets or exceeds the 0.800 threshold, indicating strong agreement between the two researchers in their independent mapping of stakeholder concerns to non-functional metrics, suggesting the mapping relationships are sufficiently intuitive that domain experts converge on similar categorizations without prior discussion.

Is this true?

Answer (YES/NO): YES